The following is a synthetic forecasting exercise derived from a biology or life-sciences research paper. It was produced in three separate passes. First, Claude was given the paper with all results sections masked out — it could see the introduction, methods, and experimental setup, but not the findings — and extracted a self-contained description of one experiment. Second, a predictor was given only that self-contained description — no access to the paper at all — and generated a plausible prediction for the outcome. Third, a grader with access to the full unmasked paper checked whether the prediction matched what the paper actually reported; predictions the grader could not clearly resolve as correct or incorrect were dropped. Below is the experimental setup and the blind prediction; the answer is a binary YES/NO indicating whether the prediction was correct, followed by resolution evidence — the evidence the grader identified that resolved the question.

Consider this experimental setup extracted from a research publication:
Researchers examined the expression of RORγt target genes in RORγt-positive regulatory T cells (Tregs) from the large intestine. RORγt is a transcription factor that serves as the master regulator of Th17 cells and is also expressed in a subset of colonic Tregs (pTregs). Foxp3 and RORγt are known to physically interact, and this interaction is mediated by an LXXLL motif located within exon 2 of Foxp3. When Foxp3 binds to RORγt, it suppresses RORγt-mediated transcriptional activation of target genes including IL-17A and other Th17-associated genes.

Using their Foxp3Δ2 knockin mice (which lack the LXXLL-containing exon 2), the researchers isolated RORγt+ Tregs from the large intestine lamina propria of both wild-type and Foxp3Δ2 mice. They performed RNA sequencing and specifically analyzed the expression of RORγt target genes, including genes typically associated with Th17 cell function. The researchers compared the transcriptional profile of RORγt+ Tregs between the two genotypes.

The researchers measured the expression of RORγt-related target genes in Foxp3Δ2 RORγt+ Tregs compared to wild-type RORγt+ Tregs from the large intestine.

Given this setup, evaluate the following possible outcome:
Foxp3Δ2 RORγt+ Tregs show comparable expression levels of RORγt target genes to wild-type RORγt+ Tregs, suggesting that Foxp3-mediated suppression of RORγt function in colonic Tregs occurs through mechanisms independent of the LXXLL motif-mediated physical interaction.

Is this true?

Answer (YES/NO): NO